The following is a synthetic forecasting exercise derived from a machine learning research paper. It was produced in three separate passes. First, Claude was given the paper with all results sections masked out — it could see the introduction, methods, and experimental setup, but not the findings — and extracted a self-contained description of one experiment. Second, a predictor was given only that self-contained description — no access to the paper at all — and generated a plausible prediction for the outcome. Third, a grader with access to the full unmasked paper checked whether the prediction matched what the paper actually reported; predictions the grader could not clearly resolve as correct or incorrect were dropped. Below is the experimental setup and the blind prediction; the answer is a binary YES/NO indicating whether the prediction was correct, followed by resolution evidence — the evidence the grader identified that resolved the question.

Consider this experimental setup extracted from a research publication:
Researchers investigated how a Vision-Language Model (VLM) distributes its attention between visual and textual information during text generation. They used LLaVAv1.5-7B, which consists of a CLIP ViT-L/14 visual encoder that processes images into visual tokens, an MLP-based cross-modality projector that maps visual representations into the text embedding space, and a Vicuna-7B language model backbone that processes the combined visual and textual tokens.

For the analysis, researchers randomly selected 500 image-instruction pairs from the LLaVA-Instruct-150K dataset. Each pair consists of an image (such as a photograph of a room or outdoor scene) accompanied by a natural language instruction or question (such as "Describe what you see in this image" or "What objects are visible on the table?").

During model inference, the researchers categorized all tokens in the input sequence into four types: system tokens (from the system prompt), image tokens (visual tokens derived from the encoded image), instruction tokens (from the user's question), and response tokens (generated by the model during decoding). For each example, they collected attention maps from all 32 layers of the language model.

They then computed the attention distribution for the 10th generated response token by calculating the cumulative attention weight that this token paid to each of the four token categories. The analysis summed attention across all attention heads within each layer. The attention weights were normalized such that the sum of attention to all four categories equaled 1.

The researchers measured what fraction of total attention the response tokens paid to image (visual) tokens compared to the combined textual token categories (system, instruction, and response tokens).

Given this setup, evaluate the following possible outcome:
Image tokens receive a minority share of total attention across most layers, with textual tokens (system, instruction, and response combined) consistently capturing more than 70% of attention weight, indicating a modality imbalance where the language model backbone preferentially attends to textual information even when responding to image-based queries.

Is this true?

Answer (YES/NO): YES